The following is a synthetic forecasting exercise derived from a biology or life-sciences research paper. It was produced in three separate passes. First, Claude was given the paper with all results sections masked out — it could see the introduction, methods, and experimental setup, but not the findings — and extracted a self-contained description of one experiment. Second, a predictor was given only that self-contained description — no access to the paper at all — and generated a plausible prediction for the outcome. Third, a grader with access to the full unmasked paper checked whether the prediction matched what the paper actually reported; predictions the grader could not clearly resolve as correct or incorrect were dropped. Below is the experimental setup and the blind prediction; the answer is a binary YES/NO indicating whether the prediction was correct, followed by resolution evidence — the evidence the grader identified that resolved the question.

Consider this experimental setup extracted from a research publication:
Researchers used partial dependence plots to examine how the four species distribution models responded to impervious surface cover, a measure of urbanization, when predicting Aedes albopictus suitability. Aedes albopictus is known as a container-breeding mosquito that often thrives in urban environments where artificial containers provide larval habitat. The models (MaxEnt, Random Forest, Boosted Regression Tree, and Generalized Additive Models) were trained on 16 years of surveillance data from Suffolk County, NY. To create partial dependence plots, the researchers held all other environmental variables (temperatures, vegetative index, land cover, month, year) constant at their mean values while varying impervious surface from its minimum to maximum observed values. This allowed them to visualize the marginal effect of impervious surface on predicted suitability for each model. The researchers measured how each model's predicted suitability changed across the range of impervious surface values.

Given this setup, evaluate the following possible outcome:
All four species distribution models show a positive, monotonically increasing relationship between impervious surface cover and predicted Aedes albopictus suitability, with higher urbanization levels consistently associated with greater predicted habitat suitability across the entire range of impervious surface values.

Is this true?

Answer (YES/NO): NO